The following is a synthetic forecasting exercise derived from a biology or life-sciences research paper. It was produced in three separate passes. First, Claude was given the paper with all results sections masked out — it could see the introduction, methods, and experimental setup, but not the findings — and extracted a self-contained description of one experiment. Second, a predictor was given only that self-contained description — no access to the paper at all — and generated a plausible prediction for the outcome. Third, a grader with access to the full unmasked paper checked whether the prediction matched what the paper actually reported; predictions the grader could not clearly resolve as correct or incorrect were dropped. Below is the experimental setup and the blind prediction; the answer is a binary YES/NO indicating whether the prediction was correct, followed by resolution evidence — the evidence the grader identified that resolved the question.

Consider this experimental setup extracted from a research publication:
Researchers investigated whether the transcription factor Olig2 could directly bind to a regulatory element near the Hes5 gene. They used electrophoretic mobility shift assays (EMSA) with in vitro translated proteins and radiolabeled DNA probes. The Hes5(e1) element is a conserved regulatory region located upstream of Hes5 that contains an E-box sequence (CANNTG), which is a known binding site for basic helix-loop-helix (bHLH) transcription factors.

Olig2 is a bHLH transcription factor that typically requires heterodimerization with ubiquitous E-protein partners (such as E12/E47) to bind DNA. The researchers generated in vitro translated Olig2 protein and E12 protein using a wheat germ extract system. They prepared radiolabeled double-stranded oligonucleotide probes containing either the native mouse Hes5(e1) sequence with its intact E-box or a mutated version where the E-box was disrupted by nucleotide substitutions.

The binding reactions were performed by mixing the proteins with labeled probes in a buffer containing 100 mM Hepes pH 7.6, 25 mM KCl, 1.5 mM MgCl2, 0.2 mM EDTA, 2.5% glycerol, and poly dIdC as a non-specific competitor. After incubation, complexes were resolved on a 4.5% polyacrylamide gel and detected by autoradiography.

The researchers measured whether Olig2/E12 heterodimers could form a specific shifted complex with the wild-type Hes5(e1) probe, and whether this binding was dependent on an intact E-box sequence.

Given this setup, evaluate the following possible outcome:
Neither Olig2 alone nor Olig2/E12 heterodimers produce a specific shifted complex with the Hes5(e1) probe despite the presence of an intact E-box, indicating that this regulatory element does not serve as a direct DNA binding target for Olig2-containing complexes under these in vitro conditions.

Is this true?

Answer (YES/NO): NO